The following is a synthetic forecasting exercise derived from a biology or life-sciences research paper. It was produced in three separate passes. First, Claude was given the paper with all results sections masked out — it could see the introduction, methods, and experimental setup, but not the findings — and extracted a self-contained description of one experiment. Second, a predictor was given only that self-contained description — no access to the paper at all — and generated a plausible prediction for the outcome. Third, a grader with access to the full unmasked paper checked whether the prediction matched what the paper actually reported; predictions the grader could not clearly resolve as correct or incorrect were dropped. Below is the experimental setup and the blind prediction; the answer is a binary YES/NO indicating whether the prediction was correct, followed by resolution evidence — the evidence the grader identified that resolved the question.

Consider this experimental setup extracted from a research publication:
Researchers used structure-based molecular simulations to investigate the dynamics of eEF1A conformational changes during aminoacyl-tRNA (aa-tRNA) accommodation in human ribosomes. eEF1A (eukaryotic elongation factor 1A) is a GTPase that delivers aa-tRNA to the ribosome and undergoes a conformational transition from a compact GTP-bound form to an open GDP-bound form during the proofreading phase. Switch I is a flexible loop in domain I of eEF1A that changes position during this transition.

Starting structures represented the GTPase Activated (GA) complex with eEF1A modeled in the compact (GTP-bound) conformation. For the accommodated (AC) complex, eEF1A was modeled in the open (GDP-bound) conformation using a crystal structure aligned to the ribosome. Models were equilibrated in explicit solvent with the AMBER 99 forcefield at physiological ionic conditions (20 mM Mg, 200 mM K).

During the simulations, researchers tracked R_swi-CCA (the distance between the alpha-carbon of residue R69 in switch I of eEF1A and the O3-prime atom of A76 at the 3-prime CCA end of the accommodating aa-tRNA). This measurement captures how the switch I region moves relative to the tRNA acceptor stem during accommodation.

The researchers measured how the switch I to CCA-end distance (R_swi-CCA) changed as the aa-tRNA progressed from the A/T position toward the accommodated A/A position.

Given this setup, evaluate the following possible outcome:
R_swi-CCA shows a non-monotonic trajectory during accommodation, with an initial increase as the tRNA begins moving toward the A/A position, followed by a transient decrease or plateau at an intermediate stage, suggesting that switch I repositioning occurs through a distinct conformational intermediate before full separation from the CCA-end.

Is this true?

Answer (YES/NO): NO